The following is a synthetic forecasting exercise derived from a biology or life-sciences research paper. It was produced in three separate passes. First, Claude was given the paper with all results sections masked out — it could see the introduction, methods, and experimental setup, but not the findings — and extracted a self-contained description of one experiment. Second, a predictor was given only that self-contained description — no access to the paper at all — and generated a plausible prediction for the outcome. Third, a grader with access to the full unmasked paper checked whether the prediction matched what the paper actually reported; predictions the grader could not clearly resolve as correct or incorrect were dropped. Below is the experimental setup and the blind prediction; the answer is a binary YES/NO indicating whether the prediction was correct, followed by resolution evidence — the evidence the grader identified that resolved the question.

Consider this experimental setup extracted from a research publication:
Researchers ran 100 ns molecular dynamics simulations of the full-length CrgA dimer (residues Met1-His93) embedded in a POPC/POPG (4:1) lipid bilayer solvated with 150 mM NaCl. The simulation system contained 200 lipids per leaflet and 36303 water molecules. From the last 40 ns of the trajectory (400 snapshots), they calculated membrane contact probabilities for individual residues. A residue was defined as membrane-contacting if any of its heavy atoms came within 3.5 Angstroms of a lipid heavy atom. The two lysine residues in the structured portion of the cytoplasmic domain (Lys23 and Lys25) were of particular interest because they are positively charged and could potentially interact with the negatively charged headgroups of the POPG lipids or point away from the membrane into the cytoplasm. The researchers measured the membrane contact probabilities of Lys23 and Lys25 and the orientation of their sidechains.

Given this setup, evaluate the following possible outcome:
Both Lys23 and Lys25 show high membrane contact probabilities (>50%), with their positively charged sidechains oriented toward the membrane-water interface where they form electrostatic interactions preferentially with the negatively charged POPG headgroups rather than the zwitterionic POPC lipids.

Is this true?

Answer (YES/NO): NO